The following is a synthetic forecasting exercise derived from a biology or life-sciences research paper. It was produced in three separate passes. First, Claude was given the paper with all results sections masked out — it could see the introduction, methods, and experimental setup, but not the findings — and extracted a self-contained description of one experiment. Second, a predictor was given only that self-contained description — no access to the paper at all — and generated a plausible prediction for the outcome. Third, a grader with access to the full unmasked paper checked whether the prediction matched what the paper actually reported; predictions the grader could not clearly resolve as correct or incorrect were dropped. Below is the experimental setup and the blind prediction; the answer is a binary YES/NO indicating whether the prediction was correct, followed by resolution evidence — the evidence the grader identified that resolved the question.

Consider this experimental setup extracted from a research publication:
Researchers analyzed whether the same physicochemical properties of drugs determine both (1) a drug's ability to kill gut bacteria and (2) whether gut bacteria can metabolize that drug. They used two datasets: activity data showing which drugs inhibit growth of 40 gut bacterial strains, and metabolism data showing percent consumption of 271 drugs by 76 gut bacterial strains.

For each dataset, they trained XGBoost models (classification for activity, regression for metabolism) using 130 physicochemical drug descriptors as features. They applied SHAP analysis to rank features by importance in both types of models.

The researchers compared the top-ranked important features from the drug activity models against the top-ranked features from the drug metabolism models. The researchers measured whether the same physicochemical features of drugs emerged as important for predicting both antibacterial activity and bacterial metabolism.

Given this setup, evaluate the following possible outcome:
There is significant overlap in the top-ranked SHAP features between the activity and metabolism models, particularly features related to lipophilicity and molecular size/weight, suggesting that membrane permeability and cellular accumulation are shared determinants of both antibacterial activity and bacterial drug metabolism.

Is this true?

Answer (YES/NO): NO